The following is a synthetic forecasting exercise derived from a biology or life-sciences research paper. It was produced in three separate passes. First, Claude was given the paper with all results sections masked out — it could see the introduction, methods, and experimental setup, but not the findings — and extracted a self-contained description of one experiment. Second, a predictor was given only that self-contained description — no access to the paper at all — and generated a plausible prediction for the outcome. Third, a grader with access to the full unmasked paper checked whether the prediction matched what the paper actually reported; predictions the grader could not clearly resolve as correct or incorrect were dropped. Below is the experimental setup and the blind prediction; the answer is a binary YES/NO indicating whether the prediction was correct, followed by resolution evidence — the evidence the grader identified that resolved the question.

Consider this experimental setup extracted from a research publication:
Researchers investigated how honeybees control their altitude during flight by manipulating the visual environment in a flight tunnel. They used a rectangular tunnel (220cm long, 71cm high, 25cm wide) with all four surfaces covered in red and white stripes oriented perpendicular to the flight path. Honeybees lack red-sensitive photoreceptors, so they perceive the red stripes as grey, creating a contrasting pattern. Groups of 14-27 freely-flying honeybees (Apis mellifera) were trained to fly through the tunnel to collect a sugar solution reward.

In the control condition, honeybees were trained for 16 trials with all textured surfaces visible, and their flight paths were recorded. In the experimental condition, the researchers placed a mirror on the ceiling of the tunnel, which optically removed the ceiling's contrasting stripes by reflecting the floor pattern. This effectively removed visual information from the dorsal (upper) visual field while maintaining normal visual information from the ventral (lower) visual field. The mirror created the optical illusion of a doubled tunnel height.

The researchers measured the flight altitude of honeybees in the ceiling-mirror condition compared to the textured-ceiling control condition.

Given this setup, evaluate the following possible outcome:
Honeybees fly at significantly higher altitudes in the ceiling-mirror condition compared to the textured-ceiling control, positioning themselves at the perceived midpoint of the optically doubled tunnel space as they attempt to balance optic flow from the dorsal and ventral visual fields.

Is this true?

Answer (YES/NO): NO